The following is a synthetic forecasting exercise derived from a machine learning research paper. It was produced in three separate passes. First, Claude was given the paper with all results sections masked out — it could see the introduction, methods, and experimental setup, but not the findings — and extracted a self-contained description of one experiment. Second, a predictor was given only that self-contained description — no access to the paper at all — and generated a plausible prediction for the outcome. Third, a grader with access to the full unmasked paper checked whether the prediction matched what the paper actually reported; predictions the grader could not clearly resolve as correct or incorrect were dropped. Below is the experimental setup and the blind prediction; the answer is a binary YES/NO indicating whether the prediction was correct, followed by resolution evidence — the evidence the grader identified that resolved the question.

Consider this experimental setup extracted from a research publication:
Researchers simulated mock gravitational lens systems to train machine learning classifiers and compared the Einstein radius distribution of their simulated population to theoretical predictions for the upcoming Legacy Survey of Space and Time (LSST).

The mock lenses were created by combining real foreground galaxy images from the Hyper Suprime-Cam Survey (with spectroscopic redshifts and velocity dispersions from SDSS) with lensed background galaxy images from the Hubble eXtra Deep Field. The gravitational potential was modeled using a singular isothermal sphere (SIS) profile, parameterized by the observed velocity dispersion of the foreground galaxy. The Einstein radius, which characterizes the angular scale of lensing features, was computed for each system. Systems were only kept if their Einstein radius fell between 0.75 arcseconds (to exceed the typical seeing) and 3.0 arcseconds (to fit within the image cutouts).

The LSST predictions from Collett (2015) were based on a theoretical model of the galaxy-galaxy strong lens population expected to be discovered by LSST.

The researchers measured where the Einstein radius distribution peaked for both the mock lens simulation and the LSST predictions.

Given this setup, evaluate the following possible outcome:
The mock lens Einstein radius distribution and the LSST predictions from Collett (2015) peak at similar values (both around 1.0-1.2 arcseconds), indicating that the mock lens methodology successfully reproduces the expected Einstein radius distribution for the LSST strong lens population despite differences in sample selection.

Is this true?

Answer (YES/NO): YES